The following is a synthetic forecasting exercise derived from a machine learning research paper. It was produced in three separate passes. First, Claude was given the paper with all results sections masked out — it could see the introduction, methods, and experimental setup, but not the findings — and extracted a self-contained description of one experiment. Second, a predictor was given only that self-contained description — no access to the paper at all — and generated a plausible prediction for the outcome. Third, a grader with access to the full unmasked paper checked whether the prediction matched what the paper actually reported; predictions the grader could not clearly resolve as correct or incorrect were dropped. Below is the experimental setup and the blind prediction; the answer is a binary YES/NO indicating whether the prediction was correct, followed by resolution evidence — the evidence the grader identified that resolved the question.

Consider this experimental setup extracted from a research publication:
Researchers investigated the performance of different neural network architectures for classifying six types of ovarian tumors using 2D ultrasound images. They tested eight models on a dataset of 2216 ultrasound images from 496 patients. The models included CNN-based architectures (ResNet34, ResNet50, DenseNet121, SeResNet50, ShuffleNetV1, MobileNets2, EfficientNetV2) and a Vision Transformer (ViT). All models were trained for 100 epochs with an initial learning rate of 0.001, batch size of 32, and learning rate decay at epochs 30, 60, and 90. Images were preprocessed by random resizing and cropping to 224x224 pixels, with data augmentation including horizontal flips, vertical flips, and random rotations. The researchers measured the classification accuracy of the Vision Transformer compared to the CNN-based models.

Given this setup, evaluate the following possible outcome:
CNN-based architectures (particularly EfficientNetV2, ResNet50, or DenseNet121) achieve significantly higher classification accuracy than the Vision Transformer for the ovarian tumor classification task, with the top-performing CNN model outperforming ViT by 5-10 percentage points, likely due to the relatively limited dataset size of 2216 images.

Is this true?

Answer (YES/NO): NO